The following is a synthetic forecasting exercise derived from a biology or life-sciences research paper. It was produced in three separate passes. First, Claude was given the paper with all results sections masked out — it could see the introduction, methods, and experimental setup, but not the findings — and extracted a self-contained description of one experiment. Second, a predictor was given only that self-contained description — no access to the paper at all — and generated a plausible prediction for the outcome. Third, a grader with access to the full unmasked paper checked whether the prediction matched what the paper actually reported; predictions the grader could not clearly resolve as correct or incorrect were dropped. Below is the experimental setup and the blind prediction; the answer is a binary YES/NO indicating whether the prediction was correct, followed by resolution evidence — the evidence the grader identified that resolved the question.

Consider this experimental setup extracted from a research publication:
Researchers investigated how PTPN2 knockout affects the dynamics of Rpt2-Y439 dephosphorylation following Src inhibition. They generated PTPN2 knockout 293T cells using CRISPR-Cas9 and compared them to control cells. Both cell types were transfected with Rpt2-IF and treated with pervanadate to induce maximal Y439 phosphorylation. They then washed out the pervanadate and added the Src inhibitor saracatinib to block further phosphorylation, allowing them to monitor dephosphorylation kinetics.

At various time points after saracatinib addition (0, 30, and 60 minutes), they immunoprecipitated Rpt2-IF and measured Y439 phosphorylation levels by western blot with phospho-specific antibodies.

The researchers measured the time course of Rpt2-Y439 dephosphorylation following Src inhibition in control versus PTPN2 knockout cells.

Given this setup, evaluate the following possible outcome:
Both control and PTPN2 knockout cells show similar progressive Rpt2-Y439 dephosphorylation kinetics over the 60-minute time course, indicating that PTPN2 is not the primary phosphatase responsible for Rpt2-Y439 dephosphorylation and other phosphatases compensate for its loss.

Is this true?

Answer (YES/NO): NO